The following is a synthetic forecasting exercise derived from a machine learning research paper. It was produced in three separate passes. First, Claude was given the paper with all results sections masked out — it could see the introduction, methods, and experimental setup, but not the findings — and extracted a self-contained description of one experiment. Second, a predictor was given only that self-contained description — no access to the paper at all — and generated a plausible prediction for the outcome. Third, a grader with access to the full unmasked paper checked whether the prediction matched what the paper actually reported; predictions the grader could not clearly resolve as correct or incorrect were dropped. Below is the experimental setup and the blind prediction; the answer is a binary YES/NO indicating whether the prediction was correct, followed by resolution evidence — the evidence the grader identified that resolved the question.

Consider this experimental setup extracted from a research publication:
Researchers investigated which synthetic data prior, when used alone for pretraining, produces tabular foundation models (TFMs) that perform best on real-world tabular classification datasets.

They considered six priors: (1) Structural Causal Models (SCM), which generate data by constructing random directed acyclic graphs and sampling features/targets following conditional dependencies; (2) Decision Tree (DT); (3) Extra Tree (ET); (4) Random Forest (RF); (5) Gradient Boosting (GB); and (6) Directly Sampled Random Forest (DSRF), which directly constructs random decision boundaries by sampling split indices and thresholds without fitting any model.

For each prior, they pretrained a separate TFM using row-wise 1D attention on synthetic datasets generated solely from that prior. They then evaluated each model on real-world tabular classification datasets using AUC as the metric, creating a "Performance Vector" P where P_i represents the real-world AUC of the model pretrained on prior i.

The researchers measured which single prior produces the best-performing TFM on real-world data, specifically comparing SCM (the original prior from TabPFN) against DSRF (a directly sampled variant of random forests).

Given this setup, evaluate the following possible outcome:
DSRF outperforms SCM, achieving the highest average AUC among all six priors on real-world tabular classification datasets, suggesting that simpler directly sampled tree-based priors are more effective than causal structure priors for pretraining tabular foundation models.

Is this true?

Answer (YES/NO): NO